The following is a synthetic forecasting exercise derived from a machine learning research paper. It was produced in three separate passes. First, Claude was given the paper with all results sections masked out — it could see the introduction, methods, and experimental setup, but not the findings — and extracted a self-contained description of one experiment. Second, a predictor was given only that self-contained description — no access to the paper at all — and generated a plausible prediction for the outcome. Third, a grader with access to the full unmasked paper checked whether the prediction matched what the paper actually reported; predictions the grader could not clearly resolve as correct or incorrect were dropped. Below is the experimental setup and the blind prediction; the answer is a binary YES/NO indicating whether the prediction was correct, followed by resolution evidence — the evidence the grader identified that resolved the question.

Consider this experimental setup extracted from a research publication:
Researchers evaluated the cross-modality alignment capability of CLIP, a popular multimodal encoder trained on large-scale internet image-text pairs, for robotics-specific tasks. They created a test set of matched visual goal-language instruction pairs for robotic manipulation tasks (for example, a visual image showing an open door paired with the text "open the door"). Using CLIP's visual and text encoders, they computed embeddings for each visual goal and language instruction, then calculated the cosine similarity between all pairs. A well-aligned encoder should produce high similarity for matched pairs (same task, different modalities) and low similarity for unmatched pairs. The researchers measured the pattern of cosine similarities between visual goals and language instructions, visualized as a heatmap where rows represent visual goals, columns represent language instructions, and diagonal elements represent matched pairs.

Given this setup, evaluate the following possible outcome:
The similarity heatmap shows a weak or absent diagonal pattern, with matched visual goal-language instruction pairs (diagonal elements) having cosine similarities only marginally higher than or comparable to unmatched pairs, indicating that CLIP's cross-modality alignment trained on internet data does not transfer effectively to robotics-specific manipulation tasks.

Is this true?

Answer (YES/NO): YES